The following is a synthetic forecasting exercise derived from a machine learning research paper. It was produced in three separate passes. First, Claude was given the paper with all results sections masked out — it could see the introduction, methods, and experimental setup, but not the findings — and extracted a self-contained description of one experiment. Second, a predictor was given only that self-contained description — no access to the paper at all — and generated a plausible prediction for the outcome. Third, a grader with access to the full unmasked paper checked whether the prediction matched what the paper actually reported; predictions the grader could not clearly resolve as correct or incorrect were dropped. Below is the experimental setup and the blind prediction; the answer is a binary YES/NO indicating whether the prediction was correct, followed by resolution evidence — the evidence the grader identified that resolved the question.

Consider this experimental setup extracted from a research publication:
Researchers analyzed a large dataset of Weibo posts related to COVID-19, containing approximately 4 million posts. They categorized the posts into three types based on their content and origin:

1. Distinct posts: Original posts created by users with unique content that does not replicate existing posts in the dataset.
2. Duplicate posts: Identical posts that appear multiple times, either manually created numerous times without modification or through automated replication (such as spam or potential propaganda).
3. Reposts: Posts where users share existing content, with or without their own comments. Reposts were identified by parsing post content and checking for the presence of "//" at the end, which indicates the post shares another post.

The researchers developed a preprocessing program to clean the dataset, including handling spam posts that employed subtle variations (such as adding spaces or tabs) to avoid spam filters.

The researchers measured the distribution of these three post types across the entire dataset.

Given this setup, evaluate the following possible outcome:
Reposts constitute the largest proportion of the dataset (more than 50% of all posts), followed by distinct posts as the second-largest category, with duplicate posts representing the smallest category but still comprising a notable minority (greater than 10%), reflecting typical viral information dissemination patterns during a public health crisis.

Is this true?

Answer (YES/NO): NO